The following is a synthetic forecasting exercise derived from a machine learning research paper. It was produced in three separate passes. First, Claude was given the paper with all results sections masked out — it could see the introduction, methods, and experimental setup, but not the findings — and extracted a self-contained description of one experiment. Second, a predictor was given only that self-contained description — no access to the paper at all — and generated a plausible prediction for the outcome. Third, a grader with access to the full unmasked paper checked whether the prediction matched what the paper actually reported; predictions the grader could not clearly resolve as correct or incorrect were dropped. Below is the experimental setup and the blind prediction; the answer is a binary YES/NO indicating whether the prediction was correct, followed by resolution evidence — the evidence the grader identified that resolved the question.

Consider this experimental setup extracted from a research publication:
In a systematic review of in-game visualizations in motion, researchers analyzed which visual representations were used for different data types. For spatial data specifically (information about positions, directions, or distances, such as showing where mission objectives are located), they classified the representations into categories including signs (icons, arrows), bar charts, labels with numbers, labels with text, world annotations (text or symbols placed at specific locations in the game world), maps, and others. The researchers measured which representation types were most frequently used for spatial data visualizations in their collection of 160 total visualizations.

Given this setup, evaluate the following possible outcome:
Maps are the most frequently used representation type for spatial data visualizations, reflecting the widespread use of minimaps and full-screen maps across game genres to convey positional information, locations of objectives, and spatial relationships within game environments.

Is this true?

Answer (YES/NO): NO